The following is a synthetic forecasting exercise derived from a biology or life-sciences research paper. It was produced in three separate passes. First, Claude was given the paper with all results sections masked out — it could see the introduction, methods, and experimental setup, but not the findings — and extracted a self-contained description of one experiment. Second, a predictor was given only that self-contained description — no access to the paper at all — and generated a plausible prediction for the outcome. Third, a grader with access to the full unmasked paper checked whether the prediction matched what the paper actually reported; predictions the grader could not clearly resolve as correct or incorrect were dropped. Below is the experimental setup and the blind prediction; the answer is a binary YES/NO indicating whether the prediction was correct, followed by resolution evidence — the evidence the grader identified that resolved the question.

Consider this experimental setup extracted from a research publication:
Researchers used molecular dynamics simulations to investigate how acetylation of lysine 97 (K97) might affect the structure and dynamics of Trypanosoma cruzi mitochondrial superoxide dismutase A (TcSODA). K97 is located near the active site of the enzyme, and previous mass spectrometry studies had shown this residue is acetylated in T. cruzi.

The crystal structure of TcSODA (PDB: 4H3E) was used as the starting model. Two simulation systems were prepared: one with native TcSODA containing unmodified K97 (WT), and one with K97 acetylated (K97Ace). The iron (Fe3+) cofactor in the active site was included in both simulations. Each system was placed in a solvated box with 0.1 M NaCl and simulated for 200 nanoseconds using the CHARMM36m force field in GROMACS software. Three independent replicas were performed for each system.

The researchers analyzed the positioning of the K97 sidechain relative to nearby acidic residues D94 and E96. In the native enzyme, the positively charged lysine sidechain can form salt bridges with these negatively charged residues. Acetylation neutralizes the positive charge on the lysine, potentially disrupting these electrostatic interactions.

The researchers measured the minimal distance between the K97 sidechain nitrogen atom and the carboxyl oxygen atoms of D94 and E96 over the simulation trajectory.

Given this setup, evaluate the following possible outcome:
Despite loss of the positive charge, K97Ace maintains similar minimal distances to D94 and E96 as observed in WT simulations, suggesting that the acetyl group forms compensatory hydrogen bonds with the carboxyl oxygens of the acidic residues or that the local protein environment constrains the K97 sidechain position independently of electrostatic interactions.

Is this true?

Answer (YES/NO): NO